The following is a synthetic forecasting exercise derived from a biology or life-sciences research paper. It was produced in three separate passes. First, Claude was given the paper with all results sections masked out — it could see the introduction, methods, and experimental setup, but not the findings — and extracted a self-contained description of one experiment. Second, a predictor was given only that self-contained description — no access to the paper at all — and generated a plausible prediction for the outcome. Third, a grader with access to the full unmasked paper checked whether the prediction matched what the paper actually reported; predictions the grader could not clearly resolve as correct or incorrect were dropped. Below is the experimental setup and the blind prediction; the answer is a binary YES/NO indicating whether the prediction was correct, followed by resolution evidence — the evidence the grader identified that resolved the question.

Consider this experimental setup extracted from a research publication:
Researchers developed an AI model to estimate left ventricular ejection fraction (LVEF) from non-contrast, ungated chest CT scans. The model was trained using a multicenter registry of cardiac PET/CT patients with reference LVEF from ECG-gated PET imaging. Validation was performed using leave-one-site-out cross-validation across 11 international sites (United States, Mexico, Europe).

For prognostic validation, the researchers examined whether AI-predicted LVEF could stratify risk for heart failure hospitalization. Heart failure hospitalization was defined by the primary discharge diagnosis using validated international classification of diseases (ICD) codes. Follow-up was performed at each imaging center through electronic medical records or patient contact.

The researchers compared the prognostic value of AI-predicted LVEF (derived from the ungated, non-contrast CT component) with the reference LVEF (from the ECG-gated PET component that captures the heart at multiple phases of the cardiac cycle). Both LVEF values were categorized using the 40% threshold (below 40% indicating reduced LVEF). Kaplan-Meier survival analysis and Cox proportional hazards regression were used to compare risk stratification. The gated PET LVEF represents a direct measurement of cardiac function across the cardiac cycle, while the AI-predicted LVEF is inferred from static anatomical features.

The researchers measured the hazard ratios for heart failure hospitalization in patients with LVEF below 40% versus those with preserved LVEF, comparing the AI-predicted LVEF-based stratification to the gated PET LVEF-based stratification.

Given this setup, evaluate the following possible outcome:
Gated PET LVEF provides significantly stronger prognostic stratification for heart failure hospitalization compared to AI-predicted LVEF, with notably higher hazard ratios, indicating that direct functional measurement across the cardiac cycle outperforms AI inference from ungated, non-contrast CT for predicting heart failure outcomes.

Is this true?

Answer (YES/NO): NO